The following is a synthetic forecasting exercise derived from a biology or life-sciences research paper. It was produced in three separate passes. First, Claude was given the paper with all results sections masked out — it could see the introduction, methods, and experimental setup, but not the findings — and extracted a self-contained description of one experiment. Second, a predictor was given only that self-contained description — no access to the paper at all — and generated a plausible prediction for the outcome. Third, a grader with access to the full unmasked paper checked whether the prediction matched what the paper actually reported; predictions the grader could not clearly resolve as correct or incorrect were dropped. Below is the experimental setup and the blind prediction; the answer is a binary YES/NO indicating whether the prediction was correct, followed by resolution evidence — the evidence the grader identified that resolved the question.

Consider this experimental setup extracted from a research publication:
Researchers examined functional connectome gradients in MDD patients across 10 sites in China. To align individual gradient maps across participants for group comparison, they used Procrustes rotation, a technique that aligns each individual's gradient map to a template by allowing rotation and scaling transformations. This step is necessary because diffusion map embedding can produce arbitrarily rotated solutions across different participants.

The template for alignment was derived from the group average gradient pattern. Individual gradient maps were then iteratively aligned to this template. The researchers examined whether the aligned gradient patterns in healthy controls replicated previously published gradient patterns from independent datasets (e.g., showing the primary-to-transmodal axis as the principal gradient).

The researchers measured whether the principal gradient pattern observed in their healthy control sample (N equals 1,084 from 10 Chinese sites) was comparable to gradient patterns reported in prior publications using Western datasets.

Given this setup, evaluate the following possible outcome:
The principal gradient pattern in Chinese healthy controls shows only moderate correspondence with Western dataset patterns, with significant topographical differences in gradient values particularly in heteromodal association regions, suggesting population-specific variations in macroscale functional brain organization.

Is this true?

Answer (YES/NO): NO